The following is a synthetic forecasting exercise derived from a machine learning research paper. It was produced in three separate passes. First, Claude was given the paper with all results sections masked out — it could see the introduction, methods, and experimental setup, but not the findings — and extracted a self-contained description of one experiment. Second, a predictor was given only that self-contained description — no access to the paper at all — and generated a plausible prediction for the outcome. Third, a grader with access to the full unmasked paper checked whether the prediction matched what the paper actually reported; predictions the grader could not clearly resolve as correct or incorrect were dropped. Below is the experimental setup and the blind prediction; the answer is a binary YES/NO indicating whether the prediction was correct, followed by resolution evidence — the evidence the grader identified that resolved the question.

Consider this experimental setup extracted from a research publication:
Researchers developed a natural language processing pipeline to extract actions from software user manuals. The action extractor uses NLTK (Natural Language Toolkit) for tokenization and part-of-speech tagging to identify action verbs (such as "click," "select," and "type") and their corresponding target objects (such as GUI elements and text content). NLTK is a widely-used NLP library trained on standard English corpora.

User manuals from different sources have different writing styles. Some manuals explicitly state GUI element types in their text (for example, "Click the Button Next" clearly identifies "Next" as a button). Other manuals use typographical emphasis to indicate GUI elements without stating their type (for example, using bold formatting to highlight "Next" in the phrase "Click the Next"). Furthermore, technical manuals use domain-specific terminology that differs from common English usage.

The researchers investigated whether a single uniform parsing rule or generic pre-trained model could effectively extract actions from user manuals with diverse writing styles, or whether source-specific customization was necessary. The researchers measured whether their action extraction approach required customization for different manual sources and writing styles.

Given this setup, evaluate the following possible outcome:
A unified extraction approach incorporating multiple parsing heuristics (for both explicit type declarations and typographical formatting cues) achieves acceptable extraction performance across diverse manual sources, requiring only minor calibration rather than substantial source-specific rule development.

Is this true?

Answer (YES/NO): NO